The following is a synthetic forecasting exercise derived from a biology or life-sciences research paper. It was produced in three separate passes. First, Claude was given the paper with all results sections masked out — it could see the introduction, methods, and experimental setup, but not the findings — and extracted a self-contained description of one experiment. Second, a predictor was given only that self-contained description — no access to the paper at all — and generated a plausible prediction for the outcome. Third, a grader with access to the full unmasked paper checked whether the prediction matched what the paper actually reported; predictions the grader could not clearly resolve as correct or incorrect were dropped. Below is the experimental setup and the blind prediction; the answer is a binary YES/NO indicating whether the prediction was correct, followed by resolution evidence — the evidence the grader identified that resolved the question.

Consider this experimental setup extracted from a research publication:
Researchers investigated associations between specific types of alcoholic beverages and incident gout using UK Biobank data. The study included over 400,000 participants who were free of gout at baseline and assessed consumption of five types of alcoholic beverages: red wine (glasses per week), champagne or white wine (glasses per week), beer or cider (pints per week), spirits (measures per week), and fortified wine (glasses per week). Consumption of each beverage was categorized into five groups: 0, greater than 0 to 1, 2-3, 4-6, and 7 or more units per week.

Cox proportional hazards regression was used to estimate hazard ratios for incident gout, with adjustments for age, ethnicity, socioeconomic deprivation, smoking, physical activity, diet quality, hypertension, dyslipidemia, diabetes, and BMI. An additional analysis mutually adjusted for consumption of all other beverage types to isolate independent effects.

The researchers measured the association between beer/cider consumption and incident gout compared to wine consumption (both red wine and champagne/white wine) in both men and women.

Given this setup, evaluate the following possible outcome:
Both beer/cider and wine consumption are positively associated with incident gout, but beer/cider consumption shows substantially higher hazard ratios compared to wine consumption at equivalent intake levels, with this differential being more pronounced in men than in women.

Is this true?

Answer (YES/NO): NO